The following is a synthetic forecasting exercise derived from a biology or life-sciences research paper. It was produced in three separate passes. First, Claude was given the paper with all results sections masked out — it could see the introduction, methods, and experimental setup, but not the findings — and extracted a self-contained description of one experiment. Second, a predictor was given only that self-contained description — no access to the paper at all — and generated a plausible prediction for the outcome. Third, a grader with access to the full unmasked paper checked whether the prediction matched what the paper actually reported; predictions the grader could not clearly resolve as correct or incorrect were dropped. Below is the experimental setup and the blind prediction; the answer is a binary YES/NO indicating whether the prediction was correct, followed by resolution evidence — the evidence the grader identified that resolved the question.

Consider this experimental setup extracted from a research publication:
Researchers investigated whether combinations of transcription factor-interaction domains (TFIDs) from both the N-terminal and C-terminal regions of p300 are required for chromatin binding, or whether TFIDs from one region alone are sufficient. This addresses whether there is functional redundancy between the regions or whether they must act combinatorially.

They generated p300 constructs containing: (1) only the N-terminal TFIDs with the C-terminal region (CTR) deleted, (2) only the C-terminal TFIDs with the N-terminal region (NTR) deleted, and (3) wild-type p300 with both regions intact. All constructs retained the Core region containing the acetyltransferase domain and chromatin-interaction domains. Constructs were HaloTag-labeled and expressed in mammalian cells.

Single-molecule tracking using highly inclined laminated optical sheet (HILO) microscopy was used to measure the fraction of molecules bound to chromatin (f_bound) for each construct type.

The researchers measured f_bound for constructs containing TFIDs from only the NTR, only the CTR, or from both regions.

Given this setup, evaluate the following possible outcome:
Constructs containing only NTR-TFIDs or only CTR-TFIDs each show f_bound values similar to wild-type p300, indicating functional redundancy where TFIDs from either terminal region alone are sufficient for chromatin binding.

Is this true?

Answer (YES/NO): NO